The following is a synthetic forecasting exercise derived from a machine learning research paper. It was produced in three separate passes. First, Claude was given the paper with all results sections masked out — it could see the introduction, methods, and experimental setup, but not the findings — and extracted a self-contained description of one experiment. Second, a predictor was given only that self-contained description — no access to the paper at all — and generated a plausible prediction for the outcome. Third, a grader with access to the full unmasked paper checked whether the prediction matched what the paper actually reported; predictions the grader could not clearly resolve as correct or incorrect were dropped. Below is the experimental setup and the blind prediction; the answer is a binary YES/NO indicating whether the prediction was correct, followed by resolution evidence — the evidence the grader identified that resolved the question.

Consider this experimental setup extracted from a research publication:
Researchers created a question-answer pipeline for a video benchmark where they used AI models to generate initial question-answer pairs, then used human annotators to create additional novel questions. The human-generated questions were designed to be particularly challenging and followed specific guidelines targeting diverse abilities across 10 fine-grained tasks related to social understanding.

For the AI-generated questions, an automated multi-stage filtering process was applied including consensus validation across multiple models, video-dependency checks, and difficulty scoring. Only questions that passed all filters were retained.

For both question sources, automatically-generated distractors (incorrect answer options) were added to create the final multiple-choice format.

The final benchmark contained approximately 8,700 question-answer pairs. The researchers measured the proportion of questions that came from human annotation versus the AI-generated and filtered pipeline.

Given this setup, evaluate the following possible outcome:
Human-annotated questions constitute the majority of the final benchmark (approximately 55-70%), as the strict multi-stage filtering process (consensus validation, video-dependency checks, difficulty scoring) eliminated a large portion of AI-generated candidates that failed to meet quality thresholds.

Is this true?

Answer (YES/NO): YES